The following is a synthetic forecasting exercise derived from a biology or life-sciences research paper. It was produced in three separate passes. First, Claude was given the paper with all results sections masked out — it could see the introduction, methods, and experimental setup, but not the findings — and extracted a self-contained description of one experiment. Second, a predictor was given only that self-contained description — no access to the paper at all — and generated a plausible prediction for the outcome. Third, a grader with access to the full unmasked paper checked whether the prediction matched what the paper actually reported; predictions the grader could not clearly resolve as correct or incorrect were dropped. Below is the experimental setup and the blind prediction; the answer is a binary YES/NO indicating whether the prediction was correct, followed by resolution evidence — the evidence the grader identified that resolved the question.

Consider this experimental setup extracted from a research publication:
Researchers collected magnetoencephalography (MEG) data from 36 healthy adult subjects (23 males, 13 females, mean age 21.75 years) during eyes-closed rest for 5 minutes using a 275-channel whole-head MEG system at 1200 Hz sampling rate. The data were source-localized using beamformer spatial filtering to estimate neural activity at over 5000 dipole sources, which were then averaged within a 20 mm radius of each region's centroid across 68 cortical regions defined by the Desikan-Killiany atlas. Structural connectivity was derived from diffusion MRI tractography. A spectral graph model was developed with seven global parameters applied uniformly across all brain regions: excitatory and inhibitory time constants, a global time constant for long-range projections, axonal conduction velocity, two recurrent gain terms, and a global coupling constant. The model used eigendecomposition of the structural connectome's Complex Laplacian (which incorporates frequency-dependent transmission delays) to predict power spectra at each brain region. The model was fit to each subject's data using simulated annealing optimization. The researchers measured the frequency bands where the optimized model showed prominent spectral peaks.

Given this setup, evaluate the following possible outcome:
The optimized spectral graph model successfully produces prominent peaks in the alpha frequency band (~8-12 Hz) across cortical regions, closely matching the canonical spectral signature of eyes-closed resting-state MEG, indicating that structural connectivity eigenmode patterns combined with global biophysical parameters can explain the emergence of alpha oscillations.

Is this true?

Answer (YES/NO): YES